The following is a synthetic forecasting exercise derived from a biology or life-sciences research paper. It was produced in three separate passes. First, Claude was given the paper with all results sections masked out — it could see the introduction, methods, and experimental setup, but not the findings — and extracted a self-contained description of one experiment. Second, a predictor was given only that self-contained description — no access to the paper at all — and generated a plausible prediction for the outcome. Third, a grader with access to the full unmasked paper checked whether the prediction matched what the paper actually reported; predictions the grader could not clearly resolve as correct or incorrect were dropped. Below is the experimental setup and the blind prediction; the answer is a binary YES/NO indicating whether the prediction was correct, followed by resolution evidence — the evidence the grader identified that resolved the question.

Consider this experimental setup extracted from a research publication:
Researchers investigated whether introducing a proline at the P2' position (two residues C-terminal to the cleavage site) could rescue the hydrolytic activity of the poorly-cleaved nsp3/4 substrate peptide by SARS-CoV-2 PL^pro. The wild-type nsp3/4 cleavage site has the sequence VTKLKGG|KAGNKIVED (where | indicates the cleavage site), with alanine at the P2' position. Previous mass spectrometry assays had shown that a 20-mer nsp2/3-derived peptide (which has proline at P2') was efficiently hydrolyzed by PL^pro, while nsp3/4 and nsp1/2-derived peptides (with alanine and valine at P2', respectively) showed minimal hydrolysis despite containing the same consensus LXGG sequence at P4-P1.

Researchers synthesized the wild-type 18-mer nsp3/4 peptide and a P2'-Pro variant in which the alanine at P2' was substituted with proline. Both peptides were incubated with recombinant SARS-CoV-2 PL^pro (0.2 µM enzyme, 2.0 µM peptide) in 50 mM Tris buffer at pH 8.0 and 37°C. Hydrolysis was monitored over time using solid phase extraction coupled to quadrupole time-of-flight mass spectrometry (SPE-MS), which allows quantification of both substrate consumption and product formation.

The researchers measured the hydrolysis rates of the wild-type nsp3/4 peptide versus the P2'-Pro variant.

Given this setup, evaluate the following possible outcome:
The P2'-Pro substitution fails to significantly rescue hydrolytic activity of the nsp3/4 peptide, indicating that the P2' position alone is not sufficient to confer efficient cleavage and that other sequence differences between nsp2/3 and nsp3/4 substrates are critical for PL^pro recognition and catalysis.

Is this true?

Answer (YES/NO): NO